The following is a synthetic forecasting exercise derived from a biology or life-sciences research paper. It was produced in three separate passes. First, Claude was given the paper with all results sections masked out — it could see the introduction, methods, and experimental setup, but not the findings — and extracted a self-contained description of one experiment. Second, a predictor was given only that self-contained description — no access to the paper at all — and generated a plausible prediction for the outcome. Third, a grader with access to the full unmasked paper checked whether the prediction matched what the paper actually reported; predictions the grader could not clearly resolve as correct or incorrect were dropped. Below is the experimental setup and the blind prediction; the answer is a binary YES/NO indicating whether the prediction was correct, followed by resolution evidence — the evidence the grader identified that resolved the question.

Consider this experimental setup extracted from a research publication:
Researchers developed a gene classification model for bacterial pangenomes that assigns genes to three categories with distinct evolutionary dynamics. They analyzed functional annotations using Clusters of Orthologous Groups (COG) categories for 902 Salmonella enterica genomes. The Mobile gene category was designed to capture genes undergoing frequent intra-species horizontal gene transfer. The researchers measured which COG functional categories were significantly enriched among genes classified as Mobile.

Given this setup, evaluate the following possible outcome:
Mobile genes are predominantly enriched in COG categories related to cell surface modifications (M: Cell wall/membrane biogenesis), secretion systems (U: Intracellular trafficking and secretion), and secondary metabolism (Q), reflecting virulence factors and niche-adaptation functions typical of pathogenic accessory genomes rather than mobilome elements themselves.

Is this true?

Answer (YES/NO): NO